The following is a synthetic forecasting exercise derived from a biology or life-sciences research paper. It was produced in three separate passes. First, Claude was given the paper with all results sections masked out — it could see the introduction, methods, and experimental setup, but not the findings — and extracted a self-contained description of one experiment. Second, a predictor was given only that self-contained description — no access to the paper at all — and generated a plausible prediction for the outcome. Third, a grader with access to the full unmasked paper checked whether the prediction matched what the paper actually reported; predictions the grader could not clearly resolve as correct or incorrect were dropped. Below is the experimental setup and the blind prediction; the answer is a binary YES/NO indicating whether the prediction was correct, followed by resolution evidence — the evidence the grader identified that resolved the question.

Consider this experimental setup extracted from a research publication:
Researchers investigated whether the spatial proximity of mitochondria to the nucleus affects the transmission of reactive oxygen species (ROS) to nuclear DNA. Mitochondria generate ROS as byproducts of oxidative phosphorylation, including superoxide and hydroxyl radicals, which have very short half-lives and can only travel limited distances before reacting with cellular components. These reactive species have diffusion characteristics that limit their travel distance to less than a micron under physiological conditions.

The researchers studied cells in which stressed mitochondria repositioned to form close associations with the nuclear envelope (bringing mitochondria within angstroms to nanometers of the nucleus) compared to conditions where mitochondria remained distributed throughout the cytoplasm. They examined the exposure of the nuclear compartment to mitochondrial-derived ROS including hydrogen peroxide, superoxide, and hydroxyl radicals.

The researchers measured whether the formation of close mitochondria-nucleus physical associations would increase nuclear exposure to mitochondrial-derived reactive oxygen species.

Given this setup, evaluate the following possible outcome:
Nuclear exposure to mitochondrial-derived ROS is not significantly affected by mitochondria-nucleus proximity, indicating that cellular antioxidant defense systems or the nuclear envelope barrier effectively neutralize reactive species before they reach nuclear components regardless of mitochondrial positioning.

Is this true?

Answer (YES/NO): NO